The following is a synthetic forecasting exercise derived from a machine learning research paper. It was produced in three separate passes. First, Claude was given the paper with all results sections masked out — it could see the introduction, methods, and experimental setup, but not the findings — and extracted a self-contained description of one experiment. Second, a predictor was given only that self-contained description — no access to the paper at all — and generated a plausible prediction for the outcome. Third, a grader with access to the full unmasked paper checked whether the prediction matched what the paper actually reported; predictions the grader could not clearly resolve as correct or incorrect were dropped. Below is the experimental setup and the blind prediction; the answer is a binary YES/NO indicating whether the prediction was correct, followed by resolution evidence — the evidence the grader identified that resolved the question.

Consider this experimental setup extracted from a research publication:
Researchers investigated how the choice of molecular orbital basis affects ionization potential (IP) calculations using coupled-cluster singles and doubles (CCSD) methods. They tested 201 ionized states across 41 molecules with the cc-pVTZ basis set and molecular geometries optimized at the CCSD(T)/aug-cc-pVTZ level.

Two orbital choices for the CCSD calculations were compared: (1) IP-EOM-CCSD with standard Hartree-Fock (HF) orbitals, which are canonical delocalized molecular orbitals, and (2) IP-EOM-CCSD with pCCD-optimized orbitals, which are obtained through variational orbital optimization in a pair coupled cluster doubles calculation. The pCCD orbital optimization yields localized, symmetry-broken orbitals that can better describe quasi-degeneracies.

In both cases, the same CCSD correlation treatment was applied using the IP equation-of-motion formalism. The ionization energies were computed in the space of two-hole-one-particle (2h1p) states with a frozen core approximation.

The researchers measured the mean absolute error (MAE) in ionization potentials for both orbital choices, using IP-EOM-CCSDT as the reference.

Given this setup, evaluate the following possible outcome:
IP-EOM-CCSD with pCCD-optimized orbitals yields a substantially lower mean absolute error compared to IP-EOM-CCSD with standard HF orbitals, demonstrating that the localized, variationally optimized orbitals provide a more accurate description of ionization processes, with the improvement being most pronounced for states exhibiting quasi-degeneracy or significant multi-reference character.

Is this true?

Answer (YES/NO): NO